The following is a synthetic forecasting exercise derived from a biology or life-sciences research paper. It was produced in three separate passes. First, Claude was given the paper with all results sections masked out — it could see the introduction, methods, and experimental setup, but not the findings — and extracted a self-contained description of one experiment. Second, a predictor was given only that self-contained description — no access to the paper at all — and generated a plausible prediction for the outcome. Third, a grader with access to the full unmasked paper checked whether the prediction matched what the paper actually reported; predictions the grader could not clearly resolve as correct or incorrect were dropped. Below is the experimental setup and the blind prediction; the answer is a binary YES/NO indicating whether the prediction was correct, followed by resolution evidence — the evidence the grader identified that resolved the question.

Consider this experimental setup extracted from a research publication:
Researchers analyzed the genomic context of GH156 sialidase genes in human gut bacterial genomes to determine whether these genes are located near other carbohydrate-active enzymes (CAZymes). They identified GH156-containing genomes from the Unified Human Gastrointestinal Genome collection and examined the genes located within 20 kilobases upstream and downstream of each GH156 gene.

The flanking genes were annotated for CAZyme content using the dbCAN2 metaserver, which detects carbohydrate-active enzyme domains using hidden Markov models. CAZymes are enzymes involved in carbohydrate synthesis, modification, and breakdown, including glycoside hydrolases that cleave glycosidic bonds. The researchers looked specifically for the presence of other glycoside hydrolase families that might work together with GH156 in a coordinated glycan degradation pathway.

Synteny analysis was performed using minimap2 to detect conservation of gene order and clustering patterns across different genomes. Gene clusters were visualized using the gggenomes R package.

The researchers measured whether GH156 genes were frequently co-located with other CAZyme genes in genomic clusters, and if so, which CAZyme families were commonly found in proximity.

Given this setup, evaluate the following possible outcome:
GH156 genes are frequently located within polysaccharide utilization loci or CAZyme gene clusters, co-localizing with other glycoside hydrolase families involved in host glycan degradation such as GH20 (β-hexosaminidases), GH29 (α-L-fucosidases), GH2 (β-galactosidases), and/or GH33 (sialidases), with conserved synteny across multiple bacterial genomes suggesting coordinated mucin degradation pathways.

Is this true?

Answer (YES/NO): NO